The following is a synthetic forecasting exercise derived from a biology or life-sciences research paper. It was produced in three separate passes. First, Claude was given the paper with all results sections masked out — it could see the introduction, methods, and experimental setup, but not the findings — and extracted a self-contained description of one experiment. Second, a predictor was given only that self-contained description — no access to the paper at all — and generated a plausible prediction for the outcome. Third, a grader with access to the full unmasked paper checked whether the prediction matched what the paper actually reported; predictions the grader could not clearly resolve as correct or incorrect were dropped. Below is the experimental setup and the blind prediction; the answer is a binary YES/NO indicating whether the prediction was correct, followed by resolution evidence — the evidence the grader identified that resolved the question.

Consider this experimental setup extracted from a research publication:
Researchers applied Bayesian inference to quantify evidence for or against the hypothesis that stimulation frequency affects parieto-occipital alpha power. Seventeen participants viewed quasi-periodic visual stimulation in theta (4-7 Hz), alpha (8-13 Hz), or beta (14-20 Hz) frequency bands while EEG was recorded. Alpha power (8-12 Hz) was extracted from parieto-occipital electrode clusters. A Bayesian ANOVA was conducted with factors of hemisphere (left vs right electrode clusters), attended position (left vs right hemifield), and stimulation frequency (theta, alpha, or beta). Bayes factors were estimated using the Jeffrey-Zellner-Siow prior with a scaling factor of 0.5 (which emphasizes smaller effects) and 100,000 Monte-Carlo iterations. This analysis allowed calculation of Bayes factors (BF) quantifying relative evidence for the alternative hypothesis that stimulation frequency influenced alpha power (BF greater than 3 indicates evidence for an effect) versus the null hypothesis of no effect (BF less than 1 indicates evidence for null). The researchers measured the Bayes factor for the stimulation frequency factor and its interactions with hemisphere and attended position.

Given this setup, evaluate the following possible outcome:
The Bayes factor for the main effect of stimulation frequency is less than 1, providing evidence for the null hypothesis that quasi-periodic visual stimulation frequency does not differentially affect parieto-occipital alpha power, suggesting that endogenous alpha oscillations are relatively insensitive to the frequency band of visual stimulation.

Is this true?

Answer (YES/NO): YES